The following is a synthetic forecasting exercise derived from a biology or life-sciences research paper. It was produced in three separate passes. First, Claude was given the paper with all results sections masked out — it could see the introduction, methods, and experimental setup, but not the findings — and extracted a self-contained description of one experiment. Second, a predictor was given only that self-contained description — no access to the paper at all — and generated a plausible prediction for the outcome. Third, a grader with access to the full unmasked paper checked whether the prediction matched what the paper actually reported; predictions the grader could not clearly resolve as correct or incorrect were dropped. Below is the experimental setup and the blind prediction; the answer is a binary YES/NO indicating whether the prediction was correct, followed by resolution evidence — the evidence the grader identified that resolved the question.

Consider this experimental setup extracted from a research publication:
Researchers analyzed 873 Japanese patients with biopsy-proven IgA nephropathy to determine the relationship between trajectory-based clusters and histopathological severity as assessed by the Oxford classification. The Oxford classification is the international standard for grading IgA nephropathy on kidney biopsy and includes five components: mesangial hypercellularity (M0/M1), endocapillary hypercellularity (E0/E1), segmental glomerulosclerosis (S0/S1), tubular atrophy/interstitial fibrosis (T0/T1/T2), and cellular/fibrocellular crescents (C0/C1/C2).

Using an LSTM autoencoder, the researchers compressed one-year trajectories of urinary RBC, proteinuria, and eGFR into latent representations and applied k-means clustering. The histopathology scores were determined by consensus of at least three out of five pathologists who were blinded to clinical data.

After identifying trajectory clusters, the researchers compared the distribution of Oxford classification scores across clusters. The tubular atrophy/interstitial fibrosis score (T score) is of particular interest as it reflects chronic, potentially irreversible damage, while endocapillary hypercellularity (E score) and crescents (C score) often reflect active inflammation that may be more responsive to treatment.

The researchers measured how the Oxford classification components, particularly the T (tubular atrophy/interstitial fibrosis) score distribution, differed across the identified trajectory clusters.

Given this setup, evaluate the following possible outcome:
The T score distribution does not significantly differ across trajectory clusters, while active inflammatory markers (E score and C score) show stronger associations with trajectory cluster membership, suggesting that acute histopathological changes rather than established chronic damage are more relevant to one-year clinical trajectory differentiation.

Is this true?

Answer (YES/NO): NO